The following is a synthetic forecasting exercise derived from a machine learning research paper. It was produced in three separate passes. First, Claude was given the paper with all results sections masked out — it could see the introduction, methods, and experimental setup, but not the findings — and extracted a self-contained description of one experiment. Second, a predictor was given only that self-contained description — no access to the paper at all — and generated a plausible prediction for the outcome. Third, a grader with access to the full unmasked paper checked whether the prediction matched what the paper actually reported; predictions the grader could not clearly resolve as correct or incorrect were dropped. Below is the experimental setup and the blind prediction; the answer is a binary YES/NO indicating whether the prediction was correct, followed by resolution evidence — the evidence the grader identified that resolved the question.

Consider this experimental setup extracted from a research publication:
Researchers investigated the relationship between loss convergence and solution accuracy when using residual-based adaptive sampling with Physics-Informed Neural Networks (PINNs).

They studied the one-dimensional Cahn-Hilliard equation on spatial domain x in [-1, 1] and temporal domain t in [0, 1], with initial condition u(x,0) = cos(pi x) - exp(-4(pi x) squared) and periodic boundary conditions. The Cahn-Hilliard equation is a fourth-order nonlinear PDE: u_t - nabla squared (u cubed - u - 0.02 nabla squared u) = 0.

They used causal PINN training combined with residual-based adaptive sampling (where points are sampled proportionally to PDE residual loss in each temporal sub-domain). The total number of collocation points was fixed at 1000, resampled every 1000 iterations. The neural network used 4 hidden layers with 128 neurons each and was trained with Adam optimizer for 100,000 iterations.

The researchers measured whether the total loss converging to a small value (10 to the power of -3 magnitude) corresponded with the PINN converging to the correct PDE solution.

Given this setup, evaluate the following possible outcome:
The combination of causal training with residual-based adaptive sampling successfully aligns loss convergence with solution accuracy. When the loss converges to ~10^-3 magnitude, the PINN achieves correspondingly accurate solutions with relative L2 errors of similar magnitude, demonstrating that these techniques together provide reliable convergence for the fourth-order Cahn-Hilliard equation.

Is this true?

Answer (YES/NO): NO